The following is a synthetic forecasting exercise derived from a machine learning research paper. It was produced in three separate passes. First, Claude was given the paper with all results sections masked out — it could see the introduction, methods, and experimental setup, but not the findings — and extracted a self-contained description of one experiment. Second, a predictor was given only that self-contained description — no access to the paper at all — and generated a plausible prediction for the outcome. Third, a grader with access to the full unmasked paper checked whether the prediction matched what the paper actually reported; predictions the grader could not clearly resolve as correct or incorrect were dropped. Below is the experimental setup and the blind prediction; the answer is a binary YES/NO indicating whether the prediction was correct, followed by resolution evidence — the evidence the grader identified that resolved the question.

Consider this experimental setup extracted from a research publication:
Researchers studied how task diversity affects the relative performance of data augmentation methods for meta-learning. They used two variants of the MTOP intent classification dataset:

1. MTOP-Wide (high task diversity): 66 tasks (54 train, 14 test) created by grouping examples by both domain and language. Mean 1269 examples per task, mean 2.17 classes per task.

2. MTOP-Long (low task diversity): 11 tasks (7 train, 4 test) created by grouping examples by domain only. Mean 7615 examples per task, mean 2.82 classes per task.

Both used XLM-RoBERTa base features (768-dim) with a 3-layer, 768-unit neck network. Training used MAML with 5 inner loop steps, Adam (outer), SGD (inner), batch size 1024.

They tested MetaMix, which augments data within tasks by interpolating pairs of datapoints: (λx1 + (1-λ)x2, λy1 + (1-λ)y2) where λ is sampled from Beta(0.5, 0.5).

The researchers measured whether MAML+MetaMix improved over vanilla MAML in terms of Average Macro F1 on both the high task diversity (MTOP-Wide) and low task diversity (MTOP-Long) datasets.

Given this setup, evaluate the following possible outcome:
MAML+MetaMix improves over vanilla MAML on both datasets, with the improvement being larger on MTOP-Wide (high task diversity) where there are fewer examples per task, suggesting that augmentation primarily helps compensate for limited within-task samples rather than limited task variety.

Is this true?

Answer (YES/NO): YES